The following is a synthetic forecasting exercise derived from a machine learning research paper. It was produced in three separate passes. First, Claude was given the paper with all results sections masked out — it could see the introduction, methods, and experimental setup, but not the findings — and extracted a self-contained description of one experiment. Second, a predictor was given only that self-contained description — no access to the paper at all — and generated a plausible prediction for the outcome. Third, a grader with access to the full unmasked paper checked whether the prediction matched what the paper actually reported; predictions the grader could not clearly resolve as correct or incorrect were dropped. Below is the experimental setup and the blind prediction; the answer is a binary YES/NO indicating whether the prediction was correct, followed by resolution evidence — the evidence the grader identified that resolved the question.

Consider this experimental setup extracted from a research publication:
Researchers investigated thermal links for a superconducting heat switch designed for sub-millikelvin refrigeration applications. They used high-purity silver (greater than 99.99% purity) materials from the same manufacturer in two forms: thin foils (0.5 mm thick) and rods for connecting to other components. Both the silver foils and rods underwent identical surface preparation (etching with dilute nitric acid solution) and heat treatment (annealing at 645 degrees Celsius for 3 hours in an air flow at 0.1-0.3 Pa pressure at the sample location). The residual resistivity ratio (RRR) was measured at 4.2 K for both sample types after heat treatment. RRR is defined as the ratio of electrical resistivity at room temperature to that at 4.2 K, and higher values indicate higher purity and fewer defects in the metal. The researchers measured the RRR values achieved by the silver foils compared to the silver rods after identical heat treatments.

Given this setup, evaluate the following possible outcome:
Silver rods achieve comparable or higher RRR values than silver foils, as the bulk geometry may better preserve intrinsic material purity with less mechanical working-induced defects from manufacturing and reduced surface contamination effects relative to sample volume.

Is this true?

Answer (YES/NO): NO